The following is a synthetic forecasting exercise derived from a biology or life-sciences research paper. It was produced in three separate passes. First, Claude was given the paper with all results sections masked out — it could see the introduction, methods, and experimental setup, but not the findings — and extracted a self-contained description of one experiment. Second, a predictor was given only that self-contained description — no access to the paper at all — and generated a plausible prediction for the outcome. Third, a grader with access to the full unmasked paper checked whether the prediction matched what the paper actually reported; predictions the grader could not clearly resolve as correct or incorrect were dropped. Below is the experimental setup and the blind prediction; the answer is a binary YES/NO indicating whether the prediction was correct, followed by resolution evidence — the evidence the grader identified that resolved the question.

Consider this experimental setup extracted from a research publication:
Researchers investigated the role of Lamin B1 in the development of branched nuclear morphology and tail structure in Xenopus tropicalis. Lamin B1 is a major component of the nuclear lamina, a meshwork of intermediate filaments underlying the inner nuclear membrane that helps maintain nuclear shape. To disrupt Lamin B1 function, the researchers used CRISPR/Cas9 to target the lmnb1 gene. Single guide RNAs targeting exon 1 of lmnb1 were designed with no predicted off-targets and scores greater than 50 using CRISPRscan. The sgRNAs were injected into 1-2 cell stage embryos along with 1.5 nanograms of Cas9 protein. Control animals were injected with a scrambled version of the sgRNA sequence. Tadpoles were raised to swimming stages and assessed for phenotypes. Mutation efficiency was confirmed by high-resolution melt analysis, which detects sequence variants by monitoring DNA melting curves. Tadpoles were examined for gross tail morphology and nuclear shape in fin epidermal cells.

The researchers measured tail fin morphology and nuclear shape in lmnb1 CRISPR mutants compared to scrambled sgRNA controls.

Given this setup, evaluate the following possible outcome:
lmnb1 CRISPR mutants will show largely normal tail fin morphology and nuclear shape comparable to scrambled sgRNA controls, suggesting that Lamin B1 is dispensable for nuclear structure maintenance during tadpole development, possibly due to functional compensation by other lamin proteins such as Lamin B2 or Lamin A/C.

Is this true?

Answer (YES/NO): NO